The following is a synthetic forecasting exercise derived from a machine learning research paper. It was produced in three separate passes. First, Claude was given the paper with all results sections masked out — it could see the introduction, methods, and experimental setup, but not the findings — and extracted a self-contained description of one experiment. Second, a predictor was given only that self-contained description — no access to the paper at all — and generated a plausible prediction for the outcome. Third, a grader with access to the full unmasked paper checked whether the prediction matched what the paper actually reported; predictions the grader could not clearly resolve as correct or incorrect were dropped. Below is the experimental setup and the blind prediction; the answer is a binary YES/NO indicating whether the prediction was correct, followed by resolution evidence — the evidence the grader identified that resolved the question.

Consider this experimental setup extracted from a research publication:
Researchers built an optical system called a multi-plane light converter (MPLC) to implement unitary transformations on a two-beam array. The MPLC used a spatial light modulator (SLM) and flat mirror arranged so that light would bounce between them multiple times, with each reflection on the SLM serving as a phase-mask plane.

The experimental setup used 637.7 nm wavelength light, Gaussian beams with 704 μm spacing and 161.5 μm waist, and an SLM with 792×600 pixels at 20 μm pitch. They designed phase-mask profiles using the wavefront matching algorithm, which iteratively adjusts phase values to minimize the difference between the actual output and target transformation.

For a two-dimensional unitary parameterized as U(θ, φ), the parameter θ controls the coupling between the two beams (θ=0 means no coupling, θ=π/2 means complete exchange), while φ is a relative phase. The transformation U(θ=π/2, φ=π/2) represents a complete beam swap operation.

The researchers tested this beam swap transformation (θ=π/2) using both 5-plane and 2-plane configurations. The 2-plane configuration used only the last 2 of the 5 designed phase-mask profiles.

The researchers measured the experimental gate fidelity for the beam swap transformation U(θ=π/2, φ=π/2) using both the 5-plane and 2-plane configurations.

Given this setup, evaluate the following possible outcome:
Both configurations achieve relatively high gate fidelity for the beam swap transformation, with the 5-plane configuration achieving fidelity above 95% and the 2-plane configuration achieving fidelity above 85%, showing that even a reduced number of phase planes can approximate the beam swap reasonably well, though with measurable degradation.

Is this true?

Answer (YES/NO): NO